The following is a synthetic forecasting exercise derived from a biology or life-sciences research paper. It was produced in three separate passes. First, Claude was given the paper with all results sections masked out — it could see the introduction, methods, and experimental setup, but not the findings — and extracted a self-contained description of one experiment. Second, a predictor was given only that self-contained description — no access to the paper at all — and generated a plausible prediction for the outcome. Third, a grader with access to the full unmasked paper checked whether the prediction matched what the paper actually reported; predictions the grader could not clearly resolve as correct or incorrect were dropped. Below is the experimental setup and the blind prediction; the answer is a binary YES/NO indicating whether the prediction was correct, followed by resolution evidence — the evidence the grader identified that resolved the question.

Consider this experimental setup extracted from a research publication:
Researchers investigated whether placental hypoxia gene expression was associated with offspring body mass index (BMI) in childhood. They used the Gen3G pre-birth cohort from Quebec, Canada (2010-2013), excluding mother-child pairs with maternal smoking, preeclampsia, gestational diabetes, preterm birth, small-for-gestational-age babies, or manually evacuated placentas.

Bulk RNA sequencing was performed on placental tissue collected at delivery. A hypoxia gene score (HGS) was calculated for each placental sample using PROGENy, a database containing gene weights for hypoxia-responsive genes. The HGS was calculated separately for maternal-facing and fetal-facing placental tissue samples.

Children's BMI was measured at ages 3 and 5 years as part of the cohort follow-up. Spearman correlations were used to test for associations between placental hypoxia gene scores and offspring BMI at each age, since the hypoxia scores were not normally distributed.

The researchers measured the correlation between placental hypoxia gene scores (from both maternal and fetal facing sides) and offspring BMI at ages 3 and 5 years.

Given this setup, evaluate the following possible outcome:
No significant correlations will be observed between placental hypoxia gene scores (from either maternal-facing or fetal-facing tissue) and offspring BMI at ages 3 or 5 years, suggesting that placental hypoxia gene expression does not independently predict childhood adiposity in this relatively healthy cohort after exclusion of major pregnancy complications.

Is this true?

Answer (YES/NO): YES